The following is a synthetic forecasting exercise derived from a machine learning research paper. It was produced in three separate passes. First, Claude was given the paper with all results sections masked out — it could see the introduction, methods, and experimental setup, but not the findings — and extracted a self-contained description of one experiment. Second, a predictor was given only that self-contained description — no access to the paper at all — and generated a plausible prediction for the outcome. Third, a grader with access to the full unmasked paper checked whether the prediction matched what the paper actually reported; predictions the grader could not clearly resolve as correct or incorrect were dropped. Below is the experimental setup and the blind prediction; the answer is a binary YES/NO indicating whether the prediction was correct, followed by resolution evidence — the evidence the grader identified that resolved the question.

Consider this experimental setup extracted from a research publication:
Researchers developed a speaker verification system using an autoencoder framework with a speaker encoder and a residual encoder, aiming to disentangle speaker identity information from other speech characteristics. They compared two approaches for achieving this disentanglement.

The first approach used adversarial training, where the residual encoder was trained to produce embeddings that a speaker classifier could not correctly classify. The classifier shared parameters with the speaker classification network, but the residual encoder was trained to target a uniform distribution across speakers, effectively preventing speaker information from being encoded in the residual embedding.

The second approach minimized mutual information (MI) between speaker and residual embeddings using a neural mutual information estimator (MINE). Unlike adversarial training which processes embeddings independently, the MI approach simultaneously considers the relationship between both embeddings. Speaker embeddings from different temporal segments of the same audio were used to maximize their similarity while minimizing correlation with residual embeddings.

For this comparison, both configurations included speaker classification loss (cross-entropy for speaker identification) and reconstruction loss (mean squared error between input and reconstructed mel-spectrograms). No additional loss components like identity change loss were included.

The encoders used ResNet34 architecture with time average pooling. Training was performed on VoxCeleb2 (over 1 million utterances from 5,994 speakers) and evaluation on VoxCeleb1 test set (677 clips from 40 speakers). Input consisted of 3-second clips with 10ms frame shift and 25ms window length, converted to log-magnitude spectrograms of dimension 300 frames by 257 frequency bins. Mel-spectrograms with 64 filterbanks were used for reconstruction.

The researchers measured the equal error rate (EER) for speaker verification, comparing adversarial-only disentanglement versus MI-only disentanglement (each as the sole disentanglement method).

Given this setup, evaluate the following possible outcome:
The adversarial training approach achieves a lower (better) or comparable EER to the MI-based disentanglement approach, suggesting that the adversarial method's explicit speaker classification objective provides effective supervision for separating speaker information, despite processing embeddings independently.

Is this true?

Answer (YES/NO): NO